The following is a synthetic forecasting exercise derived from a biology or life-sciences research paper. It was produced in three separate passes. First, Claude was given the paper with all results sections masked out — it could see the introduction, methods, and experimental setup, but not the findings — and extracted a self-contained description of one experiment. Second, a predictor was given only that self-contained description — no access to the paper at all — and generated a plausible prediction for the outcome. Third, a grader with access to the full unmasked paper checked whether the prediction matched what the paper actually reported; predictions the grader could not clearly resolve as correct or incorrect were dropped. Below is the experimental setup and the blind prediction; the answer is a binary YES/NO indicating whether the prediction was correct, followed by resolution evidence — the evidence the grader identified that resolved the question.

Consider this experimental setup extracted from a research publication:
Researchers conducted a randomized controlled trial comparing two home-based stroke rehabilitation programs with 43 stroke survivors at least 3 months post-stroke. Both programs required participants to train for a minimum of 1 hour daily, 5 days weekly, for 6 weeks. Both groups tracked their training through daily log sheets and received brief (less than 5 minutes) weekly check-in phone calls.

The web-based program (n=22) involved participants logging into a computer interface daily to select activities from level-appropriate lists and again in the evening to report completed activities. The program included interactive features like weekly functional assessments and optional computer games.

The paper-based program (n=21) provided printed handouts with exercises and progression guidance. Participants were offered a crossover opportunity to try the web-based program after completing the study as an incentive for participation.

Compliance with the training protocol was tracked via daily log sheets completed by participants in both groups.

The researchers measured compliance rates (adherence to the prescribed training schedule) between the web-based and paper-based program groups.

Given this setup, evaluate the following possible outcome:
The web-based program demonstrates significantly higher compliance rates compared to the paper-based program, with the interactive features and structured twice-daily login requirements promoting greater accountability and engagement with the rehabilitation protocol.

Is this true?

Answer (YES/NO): NO